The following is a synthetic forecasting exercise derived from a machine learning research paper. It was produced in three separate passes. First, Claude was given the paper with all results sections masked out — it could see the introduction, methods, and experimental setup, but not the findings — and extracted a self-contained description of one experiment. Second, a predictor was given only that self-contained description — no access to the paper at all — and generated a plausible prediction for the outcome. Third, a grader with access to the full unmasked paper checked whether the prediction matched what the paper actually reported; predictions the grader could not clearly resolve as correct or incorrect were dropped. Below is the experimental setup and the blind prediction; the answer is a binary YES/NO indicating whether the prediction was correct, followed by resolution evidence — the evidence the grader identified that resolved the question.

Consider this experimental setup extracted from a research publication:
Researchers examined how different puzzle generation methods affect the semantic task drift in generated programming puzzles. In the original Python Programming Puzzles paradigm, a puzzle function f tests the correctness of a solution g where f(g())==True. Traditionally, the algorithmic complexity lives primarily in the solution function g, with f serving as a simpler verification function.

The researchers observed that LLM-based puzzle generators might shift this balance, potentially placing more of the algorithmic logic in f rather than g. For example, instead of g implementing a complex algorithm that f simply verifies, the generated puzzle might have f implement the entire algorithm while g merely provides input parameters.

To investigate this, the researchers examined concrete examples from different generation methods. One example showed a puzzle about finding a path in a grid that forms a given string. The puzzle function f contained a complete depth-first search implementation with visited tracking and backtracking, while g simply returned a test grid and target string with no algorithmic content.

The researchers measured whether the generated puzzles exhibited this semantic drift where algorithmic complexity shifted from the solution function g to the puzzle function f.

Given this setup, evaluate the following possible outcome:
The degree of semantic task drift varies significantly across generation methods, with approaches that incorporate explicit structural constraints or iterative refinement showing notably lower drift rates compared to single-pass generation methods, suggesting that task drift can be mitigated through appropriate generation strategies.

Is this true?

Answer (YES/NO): NO